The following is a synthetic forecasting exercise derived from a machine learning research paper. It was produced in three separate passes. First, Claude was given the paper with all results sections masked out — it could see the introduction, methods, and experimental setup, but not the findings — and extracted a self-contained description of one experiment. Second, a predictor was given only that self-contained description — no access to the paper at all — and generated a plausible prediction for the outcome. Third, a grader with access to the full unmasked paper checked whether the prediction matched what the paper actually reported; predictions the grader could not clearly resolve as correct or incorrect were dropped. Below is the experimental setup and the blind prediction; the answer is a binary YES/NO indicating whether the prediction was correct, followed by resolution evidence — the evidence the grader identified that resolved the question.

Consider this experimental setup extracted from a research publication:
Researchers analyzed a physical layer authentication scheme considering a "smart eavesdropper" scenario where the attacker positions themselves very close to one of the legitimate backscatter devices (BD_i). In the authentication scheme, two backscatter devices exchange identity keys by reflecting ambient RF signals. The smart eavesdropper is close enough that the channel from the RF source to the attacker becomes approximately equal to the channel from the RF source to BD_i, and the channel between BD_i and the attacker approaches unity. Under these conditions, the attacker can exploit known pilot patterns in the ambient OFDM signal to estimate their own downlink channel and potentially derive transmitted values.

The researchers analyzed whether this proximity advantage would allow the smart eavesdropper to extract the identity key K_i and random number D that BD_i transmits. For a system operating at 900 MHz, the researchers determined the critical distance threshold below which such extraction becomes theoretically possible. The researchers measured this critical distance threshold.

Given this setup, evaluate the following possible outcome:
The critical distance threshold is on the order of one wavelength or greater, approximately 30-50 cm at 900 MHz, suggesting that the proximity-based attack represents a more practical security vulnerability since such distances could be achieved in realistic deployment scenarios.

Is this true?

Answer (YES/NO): NO